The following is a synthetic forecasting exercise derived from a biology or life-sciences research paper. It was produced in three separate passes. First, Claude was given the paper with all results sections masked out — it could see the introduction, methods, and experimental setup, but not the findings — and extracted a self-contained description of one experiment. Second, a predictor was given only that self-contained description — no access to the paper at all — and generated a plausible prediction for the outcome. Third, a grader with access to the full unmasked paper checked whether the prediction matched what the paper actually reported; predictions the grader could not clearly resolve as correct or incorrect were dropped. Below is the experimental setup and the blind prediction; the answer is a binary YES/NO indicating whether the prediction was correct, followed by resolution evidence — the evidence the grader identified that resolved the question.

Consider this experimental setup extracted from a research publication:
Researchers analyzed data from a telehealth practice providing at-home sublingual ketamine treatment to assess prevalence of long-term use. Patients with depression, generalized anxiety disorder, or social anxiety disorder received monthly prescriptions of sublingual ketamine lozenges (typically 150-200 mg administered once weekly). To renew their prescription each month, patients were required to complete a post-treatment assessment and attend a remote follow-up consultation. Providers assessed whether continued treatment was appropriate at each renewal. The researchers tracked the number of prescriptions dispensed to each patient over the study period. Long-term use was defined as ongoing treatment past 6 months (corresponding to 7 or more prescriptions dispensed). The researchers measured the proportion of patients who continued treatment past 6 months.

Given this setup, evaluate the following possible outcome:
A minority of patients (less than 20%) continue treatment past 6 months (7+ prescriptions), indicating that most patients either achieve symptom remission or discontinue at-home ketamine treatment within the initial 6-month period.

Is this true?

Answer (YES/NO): YES